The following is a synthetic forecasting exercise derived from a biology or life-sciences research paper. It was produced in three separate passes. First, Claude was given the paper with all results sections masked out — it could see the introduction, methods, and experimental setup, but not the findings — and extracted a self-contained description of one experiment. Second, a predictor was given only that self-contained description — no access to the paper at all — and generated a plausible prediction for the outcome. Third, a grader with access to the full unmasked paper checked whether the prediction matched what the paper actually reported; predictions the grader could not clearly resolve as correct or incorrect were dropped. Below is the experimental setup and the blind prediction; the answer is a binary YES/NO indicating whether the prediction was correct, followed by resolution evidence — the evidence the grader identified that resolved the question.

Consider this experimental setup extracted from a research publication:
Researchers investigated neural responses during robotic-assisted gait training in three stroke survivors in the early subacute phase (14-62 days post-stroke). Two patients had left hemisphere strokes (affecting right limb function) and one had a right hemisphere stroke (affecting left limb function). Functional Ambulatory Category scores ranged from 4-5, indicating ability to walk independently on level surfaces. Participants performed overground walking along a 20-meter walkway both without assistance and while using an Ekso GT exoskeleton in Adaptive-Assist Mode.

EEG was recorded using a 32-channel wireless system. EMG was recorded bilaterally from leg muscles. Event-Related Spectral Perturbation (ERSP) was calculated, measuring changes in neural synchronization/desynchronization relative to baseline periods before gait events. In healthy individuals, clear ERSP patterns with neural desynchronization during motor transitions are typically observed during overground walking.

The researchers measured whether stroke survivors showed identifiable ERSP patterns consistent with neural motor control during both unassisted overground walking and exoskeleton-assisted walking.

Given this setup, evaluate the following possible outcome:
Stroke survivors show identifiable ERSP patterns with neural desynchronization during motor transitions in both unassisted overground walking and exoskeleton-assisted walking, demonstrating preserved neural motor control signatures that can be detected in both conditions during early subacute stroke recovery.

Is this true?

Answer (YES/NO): NO